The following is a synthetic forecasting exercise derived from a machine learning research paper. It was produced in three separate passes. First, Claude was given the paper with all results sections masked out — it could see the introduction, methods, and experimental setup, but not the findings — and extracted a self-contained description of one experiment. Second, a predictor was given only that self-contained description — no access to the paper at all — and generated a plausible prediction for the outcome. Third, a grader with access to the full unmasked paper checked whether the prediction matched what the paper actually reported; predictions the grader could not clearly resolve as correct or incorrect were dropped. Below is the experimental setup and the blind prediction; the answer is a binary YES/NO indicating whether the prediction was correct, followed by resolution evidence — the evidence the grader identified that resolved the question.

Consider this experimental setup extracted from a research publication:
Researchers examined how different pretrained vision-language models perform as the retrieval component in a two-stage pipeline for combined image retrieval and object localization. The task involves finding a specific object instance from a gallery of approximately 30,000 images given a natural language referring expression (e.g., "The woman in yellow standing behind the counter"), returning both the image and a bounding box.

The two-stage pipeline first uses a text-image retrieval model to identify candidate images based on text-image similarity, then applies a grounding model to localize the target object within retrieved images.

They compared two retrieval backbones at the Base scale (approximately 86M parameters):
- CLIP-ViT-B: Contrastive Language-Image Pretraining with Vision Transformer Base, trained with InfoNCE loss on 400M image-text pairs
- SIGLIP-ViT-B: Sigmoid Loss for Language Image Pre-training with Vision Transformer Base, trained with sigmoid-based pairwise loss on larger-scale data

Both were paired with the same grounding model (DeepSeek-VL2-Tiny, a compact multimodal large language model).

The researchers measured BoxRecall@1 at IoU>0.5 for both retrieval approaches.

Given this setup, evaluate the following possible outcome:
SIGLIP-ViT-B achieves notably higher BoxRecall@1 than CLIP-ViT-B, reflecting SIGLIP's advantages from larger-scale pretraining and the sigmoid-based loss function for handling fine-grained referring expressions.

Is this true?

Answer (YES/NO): YES